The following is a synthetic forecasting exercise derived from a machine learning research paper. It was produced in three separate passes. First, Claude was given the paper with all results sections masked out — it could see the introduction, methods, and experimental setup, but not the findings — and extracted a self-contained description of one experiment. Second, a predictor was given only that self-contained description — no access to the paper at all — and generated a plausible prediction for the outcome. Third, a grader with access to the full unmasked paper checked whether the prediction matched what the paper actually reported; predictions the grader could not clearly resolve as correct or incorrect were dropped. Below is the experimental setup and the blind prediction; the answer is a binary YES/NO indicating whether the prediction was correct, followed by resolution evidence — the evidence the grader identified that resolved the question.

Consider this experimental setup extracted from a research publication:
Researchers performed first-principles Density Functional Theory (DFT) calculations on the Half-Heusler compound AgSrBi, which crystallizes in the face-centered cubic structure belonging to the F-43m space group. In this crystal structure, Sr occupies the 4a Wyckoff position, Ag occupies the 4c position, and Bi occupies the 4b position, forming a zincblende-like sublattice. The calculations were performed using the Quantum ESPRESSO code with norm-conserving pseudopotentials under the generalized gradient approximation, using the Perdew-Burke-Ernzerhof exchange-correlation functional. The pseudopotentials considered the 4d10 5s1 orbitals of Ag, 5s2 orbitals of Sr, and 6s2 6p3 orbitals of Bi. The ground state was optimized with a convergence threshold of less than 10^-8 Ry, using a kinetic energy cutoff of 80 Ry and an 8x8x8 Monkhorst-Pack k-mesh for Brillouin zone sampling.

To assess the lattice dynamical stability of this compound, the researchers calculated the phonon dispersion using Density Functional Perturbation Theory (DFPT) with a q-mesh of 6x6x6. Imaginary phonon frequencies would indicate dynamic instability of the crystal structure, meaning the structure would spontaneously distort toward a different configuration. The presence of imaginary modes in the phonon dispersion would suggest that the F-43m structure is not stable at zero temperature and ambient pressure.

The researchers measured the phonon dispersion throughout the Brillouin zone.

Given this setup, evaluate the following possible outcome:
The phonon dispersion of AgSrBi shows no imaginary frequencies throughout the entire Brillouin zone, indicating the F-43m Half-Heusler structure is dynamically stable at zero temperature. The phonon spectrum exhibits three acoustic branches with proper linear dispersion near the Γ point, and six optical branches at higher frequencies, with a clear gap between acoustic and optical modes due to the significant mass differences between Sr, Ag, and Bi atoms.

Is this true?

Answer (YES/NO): NO